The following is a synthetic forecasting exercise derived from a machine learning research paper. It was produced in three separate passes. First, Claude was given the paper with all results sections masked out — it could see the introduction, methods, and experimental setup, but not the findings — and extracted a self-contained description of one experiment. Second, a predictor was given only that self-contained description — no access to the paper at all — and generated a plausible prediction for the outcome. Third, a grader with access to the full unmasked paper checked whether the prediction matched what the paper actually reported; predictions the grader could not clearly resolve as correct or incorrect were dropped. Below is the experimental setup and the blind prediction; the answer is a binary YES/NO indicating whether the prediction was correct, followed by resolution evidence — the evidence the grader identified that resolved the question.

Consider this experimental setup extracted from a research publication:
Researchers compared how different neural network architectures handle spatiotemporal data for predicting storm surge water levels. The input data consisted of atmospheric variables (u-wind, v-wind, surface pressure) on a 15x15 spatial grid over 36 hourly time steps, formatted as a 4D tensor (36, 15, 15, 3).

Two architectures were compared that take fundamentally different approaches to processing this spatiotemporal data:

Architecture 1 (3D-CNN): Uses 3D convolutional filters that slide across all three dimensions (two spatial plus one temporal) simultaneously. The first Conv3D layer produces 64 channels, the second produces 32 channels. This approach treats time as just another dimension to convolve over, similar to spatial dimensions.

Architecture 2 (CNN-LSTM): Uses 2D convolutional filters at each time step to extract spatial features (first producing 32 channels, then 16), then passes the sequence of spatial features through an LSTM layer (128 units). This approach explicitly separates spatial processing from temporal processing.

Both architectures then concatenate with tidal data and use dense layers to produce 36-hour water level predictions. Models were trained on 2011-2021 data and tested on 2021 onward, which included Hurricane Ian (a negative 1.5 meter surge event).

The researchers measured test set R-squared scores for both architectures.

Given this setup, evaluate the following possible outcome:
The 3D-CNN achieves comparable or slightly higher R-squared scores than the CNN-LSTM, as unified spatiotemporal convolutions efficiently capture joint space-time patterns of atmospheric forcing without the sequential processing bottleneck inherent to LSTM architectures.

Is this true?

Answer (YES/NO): NO